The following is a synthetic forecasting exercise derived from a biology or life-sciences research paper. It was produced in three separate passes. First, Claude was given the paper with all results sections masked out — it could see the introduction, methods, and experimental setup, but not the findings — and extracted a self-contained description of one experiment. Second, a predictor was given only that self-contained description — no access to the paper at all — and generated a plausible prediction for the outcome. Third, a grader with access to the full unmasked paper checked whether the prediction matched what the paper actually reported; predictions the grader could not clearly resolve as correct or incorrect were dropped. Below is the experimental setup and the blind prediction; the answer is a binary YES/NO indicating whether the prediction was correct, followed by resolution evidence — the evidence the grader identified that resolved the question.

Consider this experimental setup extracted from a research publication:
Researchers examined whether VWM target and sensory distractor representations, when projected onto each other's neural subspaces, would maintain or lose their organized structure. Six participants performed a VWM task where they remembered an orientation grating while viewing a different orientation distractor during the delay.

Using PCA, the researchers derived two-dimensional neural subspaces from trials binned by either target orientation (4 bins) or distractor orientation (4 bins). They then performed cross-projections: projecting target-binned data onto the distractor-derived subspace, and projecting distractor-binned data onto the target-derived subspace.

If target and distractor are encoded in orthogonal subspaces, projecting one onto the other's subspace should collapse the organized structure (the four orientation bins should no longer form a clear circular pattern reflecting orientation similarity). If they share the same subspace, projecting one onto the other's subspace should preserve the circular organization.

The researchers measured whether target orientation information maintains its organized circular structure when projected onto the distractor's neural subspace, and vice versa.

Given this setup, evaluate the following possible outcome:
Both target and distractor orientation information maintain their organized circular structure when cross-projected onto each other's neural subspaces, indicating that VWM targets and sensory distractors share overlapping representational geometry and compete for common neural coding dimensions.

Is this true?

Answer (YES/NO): NO